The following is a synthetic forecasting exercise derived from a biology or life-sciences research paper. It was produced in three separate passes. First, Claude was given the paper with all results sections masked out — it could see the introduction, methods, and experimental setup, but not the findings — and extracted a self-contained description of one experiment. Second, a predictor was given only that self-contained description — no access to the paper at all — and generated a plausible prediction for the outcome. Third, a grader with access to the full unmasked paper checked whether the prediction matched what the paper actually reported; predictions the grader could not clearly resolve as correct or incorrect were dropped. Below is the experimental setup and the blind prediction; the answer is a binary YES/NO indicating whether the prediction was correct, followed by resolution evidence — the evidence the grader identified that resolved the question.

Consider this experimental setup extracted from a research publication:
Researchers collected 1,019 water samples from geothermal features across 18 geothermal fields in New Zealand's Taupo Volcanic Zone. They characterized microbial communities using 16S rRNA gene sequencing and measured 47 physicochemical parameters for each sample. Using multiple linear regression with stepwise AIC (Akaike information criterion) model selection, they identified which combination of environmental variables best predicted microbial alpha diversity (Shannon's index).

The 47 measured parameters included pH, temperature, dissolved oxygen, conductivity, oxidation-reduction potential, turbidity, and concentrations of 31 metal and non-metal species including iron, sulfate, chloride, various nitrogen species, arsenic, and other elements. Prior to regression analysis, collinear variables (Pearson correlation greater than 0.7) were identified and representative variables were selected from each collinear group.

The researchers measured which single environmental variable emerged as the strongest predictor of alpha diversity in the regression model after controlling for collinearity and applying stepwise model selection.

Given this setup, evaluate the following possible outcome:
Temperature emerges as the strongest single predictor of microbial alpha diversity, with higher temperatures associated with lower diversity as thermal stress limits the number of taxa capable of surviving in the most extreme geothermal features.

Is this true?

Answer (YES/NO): NO